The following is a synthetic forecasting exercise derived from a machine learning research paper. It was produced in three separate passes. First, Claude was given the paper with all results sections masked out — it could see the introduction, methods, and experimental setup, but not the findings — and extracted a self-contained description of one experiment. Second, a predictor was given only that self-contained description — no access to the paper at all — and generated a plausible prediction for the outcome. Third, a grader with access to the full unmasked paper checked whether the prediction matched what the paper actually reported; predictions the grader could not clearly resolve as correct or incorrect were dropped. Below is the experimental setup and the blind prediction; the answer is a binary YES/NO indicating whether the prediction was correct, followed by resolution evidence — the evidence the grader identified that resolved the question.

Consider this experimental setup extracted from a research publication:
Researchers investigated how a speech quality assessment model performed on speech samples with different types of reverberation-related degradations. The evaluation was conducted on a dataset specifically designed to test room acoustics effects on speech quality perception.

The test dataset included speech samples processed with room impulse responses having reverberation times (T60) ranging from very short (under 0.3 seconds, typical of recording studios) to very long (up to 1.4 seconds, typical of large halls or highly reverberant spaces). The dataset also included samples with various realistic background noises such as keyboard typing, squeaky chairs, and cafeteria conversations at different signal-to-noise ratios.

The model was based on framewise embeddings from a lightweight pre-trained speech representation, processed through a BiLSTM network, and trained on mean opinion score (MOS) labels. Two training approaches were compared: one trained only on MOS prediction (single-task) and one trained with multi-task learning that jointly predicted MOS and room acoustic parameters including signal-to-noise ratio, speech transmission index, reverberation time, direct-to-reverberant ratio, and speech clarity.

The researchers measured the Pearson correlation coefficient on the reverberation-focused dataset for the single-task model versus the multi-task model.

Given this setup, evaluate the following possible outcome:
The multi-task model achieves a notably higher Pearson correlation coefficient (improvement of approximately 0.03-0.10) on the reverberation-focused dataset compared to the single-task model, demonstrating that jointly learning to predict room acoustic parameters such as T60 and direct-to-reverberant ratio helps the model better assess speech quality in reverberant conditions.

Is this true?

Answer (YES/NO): NO